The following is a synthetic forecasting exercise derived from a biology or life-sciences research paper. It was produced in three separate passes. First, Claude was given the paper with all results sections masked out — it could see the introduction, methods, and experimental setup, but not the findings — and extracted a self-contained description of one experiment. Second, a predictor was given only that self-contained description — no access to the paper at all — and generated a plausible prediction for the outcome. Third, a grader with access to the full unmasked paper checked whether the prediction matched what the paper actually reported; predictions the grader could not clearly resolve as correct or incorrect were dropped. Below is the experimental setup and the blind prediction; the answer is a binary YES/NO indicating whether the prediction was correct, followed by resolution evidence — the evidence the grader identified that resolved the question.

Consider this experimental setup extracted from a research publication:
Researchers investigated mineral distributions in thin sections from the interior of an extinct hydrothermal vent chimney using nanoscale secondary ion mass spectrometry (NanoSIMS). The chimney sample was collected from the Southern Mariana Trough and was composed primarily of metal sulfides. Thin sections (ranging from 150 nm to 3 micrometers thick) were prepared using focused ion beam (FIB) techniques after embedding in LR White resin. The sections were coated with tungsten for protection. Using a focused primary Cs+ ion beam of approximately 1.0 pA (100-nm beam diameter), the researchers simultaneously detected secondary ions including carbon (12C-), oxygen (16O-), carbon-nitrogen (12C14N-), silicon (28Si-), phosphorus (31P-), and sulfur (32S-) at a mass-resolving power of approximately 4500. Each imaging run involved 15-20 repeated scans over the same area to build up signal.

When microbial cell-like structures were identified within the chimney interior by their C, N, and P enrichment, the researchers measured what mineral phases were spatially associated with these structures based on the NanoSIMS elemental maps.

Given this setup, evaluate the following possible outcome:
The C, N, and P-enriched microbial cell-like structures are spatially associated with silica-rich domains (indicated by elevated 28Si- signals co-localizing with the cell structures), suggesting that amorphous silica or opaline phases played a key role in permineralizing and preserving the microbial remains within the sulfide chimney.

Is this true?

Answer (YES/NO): NO